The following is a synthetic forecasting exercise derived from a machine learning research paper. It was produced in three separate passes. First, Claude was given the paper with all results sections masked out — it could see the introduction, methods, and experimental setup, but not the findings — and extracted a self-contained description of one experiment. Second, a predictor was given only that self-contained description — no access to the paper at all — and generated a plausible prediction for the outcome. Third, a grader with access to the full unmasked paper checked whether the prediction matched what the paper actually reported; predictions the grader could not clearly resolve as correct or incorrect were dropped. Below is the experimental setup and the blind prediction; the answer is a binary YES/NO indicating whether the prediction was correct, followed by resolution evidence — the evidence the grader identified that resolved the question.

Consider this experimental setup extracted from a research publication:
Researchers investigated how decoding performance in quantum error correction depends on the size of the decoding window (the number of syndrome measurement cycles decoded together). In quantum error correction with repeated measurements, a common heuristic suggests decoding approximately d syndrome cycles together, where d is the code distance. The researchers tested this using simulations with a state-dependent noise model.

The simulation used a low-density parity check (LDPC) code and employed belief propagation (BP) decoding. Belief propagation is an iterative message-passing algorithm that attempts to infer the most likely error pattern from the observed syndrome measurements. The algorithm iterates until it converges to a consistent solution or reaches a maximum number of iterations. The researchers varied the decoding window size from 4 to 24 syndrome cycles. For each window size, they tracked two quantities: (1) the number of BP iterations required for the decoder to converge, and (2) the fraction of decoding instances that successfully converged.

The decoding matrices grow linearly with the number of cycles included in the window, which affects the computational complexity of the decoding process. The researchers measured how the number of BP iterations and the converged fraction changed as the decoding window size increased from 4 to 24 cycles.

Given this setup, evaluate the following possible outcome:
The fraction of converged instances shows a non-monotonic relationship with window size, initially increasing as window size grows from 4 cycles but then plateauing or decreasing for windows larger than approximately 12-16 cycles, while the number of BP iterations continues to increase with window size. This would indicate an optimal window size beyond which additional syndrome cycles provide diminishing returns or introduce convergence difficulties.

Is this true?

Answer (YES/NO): NO